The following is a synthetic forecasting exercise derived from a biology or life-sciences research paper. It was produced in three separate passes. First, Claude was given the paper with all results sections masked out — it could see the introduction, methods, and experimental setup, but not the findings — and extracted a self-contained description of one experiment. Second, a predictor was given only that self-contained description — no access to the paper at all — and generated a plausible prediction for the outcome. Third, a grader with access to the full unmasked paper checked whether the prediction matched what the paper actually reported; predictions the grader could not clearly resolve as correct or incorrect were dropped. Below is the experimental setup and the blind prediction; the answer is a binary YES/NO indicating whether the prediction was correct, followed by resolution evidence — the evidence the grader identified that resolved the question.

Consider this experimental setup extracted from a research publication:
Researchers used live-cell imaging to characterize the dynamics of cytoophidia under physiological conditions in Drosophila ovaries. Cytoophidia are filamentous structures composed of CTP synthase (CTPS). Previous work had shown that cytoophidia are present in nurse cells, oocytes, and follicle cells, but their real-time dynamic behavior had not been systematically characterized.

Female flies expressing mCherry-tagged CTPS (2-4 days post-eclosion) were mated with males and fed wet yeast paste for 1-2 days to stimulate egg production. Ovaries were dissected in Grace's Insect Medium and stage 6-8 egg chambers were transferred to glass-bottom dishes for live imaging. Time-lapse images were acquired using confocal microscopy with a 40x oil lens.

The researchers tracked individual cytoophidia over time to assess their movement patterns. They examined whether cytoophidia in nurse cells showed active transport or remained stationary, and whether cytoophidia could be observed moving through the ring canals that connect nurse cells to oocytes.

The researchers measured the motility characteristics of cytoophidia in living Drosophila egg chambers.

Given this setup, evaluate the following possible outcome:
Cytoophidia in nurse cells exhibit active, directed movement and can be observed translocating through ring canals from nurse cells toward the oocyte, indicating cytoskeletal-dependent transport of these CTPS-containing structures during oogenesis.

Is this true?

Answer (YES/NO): YES